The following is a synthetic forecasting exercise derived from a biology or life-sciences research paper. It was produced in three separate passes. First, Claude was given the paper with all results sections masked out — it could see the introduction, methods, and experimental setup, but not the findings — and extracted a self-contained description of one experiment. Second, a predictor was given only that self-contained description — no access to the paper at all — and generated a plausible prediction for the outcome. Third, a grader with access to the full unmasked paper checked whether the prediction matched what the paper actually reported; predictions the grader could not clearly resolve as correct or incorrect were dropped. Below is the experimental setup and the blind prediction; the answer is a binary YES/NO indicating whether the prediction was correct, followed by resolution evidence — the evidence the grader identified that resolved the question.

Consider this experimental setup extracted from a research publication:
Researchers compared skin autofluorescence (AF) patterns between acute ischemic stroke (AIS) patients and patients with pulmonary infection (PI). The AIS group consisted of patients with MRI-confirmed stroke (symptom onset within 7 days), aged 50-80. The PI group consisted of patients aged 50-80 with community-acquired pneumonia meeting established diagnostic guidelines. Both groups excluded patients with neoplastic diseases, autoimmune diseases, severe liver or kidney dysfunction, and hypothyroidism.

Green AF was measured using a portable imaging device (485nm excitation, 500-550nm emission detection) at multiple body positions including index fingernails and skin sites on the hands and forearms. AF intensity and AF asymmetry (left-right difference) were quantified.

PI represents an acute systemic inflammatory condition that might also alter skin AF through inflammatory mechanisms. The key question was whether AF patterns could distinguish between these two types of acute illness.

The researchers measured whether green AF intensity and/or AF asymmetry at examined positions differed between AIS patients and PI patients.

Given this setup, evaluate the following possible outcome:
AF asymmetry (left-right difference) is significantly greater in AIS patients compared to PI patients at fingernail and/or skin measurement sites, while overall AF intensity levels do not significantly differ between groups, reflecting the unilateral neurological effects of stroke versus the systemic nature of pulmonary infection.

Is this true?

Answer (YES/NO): NO